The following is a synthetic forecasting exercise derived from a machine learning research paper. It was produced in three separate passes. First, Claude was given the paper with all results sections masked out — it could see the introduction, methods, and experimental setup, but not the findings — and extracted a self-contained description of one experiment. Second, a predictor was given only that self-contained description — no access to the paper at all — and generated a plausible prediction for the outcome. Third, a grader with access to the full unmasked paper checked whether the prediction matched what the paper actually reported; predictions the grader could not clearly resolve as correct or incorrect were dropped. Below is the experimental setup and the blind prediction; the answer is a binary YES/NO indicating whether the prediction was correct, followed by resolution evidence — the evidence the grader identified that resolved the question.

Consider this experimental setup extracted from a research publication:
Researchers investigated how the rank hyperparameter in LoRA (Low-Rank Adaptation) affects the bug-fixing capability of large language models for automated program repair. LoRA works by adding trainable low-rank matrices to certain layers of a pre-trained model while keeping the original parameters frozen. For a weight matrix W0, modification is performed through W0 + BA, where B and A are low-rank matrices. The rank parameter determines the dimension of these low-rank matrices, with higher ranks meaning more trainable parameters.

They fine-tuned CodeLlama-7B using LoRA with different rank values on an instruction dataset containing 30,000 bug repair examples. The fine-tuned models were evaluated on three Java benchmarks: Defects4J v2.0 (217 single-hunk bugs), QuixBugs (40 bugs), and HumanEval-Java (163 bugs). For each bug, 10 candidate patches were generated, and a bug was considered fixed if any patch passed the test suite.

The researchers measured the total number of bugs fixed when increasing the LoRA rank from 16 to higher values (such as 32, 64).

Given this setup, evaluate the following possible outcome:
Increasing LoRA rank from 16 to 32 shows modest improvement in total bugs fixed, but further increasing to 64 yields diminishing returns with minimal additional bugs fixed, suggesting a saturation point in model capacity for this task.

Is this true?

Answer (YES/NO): NO